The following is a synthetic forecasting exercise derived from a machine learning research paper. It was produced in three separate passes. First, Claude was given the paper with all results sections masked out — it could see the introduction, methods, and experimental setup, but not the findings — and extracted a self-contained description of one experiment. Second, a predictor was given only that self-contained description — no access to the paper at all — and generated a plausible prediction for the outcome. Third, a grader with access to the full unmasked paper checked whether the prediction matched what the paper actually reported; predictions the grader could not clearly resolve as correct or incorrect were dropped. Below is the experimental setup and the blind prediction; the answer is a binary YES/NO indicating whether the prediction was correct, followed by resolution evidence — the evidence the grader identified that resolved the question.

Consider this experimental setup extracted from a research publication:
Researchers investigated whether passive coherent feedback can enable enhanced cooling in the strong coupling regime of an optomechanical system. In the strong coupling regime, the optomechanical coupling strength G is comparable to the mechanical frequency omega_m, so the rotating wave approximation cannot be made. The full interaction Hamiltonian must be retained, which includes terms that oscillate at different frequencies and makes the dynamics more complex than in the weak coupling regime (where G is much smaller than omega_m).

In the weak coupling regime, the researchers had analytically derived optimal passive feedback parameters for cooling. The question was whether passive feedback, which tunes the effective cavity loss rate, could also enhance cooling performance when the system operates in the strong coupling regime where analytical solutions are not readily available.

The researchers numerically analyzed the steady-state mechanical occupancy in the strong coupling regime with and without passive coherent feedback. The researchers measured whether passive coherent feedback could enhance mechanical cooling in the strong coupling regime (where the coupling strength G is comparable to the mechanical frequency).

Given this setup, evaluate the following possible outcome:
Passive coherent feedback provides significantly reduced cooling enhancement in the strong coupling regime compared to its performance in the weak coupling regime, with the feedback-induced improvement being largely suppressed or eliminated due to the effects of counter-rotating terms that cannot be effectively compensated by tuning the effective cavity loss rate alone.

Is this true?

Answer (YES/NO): NO